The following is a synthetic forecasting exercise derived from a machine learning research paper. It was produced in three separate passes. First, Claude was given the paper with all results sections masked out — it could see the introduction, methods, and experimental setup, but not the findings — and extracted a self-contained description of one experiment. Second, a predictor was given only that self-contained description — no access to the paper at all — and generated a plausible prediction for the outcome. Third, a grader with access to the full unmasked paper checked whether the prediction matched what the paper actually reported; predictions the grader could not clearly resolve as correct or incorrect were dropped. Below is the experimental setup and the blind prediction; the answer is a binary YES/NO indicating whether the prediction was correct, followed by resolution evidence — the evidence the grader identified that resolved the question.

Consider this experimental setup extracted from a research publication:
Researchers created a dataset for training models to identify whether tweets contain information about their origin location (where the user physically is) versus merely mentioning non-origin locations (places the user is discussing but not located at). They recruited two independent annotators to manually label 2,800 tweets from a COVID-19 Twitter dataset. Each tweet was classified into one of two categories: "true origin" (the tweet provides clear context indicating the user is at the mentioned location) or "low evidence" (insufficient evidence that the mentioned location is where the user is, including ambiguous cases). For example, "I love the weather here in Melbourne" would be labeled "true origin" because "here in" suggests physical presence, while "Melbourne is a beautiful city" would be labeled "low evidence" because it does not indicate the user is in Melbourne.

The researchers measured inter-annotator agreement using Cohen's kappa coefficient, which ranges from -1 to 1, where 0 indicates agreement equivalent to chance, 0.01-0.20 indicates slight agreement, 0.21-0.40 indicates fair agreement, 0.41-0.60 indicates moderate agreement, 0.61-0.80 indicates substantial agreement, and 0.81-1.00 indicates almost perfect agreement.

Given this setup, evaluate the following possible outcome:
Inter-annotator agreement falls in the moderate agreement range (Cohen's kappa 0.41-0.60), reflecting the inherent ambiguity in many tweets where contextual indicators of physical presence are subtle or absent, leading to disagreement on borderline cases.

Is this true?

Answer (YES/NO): NO